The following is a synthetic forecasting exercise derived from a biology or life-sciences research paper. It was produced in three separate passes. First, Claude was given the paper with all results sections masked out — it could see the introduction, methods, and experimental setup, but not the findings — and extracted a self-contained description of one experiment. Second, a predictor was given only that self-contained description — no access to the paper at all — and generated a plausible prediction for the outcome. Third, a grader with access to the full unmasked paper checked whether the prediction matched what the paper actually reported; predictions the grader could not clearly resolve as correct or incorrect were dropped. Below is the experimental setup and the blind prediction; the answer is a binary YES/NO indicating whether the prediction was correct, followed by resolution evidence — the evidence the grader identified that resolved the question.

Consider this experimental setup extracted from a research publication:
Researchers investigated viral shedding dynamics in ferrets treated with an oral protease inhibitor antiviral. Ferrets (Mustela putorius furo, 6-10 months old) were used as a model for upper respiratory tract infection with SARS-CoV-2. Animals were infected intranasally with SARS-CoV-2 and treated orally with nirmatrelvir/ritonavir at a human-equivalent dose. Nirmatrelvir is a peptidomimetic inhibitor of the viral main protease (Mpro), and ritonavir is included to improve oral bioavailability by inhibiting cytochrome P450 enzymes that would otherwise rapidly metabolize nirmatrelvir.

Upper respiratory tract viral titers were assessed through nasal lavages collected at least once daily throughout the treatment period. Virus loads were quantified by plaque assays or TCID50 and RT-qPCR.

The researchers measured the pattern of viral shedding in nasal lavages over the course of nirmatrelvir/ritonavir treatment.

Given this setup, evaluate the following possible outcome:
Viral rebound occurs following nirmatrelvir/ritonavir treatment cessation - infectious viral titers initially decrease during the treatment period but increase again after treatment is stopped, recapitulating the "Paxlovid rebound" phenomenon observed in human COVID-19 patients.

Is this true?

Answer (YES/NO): NO